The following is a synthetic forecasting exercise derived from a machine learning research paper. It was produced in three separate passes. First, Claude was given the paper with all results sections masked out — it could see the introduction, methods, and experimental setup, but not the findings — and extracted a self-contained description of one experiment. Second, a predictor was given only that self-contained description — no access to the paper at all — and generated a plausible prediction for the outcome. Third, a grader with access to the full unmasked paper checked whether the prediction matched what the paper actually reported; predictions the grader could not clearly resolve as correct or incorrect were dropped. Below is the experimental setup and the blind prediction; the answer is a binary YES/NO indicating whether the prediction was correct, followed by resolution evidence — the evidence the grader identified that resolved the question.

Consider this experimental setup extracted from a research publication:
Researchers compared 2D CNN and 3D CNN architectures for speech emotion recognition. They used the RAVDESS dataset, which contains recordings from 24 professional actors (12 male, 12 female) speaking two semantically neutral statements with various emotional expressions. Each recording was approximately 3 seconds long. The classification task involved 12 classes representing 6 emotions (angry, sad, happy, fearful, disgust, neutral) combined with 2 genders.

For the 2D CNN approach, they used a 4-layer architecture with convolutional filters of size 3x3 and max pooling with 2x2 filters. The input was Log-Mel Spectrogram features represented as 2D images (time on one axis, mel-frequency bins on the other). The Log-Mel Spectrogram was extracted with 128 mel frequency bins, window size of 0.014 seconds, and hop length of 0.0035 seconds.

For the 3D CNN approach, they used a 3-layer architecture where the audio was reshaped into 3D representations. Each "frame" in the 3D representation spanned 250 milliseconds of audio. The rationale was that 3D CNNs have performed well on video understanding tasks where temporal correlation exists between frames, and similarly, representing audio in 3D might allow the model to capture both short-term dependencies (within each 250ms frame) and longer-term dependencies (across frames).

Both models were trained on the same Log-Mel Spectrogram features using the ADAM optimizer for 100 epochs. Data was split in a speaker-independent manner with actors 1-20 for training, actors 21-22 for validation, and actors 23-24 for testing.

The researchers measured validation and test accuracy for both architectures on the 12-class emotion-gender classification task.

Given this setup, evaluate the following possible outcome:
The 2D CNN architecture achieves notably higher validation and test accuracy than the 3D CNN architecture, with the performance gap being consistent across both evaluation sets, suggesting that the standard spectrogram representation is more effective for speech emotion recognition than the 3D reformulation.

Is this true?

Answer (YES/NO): YES